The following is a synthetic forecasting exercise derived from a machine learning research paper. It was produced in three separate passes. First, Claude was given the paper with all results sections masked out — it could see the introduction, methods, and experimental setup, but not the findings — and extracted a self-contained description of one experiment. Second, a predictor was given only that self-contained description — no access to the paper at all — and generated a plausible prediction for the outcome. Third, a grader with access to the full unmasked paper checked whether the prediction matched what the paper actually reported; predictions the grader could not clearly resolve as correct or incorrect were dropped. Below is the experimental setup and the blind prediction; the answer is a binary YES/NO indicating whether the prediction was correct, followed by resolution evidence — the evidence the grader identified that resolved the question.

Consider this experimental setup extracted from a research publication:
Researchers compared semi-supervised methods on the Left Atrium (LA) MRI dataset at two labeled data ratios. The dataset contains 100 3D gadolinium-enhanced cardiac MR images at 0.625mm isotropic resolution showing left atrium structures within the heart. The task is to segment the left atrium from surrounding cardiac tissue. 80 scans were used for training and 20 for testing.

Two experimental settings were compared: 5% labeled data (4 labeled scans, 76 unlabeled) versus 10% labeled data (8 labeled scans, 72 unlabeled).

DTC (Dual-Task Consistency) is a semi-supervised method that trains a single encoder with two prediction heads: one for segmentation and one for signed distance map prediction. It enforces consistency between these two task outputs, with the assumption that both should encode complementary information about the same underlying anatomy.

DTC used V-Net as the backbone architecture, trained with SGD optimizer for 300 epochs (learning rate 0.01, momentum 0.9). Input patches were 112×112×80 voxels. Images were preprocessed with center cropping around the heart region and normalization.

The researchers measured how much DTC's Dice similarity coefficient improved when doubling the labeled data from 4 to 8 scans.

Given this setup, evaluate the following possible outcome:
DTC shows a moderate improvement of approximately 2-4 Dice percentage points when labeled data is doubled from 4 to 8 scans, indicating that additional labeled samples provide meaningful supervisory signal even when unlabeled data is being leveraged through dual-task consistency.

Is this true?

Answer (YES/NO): NO